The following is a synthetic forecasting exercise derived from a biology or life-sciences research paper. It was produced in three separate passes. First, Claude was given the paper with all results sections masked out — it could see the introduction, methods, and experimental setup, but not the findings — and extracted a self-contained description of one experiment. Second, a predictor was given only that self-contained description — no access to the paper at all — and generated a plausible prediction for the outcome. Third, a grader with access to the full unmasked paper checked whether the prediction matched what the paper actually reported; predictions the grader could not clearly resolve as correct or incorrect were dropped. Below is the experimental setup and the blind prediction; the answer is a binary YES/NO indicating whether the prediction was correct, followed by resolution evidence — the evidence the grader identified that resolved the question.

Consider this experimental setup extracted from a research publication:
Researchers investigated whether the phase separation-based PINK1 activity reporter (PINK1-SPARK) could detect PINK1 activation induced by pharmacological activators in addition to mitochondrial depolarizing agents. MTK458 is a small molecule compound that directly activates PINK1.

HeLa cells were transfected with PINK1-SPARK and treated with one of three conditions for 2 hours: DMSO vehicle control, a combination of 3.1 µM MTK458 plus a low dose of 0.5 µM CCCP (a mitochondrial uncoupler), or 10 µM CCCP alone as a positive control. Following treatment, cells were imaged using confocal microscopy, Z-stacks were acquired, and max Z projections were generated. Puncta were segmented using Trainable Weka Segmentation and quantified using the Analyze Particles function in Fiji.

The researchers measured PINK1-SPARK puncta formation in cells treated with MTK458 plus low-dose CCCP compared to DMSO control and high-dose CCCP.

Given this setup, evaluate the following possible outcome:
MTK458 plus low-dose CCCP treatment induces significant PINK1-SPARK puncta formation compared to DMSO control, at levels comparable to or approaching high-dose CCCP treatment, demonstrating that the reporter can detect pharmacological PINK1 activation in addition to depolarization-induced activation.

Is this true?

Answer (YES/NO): NO